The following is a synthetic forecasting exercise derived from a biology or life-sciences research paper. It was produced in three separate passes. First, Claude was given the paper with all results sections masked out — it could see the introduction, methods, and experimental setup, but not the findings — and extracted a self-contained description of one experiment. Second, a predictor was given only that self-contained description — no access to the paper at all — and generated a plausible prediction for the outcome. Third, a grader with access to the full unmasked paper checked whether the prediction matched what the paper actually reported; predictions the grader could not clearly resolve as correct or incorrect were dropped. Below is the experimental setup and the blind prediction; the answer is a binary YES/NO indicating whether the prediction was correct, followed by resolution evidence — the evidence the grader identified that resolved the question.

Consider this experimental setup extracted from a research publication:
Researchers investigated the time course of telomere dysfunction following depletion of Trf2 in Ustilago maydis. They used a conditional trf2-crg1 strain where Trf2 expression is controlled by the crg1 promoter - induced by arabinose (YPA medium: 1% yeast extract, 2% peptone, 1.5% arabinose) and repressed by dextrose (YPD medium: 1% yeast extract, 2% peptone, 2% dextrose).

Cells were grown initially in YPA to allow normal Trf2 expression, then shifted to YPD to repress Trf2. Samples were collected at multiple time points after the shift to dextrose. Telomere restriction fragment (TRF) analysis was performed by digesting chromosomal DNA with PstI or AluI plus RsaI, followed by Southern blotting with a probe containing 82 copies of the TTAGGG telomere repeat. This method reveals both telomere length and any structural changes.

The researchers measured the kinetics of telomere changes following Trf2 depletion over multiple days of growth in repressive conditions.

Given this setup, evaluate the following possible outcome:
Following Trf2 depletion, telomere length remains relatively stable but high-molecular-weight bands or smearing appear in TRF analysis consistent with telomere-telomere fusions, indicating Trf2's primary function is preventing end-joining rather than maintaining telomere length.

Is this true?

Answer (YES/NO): NO